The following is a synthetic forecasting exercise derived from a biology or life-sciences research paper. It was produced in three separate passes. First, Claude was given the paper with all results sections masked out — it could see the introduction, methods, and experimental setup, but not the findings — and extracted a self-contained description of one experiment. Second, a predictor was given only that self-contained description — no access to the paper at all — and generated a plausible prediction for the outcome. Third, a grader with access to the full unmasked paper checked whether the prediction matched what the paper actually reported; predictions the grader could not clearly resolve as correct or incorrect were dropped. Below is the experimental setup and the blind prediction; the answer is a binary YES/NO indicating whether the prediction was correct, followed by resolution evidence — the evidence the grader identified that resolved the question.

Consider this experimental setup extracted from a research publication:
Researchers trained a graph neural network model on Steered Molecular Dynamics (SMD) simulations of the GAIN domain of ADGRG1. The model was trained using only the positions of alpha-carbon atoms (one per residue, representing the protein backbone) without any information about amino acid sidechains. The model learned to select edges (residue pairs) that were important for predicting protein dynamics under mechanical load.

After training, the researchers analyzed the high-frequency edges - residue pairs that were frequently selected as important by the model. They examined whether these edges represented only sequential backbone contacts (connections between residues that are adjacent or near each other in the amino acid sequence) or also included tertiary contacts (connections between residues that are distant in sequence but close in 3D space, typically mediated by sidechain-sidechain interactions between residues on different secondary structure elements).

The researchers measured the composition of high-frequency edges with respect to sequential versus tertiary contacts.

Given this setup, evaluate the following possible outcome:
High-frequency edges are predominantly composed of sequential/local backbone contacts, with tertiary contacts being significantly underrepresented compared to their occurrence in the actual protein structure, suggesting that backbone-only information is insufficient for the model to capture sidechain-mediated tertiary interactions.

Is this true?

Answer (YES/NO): NO